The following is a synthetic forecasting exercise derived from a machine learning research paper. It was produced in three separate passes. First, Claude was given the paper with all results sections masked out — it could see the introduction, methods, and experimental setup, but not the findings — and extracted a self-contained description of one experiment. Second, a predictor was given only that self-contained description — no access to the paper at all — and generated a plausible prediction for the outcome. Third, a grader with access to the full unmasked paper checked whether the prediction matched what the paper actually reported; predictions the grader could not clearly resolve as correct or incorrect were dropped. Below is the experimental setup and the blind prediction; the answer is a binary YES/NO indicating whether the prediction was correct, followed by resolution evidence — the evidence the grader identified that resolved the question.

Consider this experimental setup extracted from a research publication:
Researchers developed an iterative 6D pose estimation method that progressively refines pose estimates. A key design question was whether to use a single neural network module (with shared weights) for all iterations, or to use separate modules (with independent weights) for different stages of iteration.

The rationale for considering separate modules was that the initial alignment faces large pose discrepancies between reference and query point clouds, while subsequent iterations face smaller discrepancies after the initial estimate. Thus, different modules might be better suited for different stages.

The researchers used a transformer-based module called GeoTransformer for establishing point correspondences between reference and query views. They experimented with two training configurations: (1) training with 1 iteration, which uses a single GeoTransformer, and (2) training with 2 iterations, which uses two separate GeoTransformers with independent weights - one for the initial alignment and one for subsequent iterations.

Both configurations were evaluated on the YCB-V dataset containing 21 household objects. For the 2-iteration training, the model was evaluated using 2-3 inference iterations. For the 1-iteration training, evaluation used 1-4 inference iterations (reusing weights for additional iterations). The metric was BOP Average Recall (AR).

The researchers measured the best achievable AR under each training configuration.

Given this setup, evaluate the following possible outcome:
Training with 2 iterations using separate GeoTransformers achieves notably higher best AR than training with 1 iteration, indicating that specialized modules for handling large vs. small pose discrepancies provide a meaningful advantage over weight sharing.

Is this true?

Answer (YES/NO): YES